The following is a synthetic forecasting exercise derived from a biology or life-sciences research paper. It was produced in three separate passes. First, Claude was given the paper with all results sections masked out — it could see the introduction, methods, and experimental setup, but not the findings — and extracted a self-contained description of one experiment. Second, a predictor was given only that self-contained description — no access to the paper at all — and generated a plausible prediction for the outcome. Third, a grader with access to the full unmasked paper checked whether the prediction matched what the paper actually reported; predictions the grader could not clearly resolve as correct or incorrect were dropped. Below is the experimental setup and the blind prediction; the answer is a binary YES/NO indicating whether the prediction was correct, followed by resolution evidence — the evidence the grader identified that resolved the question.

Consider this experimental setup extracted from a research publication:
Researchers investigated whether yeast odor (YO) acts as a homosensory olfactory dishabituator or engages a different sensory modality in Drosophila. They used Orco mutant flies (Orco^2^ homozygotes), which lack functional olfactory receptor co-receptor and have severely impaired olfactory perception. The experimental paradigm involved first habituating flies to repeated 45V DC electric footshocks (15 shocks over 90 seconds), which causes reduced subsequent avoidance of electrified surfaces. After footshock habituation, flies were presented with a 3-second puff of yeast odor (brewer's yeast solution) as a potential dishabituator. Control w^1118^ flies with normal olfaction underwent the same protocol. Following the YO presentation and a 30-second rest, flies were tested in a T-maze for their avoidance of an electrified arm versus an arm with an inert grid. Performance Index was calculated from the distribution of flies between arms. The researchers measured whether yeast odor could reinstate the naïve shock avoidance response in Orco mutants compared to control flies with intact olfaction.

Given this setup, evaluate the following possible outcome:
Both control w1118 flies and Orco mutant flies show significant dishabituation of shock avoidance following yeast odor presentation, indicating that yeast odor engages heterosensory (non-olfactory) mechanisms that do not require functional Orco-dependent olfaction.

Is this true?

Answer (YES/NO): NO